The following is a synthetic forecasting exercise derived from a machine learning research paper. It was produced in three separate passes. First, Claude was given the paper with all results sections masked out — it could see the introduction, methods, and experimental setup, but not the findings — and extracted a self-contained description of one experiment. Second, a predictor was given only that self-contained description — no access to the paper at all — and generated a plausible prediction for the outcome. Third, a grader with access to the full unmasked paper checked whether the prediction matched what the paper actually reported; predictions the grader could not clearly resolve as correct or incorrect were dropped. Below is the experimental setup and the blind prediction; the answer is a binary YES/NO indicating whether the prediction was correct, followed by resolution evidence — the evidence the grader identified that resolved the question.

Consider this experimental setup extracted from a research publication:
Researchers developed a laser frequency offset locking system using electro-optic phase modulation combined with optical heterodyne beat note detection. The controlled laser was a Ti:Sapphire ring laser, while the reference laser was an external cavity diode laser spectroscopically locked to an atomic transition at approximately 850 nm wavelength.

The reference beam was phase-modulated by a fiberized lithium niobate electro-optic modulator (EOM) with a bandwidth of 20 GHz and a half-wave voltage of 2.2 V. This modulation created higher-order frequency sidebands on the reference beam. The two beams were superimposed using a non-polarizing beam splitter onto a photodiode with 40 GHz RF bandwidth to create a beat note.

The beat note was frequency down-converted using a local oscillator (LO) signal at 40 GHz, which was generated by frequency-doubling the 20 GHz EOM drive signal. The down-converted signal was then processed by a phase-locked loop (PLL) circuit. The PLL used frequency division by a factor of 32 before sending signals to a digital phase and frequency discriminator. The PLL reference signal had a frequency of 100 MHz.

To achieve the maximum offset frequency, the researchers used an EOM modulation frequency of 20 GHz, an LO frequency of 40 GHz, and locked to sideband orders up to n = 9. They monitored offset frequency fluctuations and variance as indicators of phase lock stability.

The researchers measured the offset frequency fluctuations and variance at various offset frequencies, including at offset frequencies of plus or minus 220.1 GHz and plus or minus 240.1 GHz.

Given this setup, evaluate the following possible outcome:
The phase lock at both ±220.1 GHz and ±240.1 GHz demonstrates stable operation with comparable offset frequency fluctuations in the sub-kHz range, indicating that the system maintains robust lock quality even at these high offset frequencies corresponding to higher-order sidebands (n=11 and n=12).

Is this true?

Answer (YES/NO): NO